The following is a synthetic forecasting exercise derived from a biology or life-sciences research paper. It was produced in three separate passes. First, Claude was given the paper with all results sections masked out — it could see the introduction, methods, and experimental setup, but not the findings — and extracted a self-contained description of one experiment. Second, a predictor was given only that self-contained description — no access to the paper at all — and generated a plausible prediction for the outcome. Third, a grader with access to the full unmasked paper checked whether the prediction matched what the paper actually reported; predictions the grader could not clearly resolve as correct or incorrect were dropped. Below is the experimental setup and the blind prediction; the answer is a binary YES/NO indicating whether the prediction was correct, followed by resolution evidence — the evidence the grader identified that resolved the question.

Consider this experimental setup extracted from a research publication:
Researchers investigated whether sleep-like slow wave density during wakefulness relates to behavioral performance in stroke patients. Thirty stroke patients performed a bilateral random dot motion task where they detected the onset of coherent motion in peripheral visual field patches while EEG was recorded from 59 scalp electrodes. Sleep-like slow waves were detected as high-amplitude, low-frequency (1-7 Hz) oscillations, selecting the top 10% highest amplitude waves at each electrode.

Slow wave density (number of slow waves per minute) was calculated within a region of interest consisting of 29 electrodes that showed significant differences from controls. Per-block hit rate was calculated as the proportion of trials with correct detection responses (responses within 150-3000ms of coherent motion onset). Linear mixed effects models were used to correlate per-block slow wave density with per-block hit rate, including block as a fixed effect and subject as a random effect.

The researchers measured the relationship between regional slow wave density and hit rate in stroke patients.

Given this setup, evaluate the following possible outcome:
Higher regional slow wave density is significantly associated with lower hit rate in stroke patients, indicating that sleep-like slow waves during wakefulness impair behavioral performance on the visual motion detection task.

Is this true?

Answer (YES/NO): YES